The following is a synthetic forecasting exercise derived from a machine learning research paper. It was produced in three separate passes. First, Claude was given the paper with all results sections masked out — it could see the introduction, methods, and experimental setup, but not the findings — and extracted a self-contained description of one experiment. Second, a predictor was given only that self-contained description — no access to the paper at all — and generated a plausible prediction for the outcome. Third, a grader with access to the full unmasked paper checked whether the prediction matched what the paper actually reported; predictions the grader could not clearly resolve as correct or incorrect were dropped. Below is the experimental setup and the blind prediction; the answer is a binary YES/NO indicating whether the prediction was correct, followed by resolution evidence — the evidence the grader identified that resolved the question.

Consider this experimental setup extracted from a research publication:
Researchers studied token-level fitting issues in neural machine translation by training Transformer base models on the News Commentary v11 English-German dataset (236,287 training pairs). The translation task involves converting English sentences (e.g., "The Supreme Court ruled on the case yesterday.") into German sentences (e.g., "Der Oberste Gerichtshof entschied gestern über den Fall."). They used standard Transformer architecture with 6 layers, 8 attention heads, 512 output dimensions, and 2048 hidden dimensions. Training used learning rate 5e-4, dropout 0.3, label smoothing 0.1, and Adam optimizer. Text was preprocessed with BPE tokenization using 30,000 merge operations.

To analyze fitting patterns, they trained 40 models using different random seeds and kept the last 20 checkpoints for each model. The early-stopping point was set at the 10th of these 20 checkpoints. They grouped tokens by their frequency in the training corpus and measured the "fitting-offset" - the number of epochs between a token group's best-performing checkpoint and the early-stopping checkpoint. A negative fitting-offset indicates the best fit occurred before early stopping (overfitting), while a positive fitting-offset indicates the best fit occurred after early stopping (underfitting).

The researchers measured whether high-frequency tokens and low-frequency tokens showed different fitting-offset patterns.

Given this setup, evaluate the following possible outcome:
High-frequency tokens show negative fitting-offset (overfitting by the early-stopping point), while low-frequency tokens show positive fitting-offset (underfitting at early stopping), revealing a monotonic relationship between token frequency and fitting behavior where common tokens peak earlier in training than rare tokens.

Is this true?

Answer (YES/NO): YES